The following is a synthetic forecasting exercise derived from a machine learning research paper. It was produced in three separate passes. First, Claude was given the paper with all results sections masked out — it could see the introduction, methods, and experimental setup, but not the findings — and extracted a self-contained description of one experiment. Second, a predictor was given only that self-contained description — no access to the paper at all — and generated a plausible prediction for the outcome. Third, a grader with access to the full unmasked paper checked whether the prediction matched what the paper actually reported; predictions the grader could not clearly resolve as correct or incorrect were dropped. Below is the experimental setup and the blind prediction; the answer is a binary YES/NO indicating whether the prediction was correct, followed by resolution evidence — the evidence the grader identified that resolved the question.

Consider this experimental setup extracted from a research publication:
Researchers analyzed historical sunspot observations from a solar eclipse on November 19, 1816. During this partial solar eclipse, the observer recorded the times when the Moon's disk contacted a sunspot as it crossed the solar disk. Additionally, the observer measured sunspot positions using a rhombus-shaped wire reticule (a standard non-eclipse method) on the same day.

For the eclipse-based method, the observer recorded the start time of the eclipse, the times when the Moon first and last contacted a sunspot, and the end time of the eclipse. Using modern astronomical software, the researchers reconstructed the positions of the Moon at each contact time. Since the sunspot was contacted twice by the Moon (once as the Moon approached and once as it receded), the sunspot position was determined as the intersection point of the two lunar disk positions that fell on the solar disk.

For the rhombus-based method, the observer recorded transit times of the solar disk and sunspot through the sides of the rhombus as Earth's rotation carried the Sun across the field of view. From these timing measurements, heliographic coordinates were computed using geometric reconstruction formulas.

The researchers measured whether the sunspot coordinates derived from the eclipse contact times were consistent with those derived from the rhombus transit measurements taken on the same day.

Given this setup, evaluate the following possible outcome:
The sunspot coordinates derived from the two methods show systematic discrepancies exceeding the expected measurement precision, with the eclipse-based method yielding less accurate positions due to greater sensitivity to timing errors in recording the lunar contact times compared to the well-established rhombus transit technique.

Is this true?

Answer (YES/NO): NO